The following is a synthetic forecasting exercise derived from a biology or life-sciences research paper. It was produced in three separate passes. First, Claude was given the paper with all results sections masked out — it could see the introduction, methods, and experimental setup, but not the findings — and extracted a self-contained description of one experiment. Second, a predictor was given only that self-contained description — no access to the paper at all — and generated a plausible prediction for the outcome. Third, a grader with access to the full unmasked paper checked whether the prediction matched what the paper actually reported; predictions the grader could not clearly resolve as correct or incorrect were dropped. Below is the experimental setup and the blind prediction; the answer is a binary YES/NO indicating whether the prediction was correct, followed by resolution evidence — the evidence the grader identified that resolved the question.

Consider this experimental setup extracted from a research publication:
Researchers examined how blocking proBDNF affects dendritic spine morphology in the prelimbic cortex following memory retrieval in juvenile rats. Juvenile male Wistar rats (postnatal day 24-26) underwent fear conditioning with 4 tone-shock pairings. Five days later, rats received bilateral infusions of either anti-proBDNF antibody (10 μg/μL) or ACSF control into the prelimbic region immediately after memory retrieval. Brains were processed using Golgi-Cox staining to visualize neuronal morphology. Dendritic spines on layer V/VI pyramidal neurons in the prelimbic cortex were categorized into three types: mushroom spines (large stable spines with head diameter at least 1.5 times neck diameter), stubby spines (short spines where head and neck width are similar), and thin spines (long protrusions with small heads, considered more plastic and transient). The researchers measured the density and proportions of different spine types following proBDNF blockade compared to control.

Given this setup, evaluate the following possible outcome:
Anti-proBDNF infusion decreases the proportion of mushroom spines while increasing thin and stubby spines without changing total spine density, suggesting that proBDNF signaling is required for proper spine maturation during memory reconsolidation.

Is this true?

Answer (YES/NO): NO